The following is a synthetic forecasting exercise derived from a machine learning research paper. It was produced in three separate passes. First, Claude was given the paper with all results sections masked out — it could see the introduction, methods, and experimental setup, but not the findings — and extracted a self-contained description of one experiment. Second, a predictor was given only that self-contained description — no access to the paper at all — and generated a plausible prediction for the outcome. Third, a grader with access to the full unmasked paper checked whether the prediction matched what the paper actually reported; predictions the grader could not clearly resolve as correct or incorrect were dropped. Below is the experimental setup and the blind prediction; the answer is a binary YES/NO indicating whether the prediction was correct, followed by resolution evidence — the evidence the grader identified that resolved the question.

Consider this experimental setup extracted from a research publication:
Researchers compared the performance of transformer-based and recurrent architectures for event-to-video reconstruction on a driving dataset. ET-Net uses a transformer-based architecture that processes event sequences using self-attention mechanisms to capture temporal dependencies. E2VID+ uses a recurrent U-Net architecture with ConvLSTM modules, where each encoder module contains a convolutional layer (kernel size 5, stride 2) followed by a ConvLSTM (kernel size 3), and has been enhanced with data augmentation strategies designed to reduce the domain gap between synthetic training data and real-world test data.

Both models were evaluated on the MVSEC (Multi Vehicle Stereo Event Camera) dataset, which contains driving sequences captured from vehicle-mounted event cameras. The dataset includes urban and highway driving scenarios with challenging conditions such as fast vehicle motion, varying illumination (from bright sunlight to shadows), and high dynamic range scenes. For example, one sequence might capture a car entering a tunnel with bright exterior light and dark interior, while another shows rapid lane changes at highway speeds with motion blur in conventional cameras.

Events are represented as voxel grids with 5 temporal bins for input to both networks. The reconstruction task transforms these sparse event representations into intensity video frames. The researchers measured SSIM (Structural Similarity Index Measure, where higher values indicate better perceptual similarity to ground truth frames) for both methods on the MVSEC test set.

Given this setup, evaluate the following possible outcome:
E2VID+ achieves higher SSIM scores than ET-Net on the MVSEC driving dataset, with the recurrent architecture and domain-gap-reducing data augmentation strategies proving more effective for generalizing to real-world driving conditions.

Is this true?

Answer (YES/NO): NO